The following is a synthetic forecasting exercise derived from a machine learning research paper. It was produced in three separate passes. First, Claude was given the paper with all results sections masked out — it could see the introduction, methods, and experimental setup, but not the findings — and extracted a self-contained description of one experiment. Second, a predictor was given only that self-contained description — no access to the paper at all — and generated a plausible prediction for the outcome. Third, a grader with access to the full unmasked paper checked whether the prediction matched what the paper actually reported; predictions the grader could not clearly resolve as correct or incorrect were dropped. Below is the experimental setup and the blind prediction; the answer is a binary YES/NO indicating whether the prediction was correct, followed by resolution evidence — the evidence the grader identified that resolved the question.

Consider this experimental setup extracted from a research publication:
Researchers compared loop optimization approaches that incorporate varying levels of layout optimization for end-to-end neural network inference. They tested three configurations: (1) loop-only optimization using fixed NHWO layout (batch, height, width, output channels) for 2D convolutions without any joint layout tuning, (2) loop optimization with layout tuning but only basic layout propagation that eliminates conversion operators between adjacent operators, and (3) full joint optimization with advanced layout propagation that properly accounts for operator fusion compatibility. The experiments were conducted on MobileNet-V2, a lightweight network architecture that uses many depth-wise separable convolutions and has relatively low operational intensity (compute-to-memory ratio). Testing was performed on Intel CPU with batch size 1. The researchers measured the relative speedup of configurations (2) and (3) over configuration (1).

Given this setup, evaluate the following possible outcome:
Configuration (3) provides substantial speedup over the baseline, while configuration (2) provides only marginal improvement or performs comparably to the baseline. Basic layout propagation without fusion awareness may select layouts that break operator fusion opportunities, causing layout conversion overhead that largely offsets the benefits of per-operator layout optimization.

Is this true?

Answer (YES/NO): YES